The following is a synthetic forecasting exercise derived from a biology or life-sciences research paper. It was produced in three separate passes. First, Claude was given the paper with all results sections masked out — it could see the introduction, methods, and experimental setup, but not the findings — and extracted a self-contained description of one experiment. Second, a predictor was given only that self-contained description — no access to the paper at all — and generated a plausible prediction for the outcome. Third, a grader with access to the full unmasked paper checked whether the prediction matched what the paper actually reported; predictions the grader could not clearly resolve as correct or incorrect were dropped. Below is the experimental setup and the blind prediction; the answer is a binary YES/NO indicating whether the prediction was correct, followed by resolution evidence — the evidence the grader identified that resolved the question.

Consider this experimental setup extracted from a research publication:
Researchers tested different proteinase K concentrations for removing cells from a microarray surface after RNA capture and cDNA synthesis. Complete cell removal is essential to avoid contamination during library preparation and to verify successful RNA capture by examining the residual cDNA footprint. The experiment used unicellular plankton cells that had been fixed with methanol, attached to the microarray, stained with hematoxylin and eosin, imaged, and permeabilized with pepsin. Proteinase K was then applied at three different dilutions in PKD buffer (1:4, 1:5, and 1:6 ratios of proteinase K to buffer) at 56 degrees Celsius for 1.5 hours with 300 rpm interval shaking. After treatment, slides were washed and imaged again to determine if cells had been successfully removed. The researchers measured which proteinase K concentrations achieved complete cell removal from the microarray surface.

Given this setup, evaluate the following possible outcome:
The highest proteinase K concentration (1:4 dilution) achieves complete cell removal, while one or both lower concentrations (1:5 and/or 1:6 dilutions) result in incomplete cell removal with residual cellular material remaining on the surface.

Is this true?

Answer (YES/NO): YES